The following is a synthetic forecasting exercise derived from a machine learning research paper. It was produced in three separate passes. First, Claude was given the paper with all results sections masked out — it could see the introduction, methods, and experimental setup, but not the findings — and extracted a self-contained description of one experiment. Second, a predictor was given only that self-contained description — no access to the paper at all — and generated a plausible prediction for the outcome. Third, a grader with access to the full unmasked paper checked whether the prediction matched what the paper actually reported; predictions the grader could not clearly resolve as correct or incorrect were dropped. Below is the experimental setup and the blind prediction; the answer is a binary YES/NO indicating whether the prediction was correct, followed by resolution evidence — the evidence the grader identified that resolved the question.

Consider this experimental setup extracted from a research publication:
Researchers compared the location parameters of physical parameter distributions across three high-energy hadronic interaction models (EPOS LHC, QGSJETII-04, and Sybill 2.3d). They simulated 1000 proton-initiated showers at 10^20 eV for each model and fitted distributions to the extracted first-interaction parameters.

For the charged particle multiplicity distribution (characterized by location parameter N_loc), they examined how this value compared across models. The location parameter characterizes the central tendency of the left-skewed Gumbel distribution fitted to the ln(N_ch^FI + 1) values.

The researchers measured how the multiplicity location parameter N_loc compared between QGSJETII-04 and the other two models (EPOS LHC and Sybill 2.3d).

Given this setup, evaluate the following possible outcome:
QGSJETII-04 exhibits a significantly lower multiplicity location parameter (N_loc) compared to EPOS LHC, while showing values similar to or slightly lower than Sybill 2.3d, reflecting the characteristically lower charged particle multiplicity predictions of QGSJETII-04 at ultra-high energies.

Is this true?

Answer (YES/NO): NO